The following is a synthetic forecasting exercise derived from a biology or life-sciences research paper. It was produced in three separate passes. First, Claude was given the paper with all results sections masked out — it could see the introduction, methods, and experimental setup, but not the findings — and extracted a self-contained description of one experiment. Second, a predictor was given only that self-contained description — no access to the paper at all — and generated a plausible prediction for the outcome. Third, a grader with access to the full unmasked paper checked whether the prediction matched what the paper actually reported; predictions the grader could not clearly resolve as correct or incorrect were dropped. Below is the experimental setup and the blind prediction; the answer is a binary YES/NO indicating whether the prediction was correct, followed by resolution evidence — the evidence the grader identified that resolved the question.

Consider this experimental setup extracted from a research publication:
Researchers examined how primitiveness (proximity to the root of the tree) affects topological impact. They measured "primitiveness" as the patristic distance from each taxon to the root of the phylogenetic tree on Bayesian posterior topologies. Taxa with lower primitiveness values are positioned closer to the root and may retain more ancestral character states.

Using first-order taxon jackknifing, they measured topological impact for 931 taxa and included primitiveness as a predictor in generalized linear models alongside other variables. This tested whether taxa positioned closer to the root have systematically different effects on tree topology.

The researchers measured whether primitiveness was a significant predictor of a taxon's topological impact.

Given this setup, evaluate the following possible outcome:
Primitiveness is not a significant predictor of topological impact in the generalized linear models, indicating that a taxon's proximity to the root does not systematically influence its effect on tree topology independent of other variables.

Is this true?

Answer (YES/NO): NO